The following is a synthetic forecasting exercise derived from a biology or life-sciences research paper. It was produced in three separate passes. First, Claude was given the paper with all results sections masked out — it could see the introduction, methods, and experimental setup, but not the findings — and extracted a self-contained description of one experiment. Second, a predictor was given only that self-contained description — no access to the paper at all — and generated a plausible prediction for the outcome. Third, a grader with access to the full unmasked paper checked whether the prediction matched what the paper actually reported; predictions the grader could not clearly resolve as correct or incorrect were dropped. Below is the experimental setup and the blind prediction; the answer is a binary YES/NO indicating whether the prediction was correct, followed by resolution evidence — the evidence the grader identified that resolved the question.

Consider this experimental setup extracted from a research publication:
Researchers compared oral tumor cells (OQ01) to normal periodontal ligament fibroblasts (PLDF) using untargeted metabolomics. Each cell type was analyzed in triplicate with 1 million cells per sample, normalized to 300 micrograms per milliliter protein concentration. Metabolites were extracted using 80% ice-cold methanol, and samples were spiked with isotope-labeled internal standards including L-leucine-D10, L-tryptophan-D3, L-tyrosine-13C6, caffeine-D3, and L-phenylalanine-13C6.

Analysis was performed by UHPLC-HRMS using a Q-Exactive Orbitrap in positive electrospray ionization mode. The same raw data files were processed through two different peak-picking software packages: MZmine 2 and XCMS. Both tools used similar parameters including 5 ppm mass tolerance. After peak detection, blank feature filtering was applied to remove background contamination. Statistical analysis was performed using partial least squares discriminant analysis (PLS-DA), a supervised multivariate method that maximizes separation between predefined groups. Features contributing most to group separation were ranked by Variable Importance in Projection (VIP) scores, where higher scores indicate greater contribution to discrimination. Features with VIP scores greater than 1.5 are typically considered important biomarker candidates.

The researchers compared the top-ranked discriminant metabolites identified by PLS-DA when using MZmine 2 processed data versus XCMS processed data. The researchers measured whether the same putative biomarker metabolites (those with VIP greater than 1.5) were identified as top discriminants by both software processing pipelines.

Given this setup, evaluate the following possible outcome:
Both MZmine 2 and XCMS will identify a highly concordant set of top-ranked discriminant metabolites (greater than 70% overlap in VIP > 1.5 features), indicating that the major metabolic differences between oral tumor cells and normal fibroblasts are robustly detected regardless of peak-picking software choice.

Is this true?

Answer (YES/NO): NO